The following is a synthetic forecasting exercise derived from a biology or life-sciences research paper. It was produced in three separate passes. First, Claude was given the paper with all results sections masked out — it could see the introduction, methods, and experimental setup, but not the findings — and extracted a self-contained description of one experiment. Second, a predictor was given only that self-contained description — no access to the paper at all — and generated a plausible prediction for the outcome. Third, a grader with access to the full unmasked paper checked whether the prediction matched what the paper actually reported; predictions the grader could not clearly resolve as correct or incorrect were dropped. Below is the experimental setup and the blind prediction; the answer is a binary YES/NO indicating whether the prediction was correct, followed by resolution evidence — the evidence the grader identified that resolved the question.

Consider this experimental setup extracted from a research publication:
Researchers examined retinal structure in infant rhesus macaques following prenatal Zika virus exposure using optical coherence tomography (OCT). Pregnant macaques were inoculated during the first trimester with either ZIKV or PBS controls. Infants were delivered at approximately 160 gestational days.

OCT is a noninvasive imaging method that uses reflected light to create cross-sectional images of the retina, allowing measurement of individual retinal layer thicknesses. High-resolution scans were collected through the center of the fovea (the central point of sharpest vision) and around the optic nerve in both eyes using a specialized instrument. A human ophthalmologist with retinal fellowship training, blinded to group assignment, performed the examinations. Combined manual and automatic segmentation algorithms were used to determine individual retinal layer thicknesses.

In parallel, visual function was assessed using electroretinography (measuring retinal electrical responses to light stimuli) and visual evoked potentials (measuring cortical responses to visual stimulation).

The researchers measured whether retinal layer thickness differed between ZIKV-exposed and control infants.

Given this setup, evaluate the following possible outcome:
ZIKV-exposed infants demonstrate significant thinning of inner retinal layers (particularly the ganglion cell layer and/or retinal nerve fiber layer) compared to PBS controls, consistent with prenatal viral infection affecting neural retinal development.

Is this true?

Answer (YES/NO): NO